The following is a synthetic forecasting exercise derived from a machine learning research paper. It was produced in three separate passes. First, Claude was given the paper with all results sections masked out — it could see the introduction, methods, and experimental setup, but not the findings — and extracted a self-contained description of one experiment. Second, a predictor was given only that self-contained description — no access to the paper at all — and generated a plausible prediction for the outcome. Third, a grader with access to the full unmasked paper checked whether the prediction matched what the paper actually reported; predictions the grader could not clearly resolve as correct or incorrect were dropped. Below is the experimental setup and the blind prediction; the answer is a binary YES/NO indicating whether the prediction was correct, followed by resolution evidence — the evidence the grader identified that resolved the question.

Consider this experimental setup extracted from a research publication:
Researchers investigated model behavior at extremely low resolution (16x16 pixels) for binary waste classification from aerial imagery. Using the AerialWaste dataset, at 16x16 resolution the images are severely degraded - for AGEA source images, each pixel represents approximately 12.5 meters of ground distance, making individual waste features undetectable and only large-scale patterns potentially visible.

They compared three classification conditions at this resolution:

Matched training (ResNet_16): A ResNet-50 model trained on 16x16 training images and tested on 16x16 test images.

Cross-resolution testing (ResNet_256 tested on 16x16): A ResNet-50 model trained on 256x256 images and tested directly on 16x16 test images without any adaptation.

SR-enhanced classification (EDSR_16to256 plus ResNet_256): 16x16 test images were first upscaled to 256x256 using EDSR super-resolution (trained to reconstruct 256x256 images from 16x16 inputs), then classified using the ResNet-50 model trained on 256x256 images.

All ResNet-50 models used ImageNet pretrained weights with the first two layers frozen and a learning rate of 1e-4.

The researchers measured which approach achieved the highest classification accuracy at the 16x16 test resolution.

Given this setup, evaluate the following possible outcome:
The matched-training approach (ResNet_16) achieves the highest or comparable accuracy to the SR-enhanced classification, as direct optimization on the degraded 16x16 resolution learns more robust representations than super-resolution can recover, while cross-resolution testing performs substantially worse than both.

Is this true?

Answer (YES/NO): NO